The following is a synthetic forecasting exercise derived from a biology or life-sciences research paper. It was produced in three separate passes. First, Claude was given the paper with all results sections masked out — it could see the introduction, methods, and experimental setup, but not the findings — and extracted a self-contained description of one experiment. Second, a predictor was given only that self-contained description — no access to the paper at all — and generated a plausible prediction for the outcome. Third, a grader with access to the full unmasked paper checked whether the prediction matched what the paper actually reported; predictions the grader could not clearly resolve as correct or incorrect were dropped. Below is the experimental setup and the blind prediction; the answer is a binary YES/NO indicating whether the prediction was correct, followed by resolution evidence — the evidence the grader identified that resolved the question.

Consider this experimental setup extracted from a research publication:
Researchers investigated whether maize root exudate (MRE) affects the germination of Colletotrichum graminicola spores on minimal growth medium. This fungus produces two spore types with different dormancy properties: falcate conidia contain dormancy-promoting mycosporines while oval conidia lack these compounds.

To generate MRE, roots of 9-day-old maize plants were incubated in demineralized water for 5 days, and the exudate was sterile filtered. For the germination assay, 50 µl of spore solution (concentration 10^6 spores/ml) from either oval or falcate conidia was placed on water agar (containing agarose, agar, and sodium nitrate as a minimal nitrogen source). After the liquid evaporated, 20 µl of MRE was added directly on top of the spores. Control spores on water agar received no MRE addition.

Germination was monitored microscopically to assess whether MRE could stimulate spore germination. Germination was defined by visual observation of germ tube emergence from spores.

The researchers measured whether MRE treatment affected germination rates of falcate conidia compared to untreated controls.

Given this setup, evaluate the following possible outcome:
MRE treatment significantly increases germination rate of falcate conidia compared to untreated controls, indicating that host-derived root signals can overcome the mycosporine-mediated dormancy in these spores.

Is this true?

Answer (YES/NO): NO